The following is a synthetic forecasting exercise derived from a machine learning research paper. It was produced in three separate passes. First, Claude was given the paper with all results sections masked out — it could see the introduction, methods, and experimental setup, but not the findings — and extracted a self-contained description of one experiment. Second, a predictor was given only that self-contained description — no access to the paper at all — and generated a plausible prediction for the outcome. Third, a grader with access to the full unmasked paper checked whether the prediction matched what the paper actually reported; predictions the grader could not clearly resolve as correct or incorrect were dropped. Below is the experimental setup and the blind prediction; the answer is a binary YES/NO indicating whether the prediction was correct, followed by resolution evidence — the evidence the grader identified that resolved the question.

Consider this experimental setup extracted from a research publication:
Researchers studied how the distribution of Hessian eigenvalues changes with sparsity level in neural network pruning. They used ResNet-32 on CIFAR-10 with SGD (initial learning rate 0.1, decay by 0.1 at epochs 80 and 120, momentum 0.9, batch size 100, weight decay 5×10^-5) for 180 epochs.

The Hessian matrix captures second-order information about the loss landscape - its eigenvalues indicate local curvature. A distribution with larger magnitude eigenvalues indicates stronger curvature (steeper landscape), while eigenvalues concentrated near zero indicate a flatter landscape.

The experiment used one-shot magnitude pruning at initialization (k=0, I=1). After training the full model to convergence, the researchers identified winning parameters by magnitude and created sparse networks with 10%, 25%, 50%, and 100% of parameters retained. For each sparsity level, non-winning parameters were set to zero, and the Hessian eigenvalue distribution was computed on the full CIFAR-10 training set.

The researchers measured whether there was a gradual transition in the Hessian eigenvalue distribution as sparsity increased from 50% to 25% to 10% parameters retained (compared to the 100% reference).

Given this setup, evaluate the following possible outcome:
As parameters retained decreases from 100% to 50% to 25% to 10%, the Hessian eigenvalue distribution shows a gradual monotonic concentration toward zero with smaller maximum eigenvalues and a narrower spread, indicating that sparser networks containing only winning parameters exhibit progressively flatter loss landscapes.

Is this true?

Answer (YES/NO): NO